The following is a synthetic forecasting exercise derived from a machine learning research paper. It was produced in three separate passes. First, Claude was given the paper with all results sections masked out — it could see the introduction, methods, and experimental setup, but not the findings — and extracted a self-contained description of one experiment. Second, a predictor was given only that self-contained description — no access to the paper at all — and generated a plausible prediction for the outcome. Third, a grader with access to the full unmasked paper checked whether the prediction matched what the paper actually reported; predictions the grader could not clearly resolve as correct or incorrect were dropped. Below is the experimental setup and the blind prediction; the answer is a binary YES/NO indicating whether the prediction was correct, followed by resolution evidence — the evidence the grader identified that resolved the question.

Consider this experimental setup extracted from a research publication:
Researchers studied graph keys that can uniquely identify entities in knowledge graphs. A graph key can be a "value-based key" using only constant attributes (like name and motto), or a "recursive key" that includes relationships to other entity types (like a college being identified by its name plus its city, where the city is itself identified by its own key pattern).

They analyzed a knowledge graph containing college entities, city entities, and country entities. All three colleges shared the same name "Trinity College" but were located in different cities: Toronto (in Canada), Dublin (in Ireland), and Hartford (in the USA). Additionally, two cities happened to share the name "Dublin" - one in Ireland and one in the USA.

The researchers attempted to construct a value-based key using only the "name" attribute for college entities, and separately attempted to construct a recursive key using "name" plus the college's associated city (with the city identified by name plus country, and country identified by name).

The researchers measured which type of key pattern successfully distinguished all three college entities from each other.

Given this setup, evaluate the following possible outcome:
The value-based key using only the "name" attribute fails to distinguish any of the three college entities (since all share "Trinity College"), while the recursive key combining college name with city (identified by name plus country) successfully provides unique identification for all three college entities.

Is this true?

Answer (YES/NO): YES